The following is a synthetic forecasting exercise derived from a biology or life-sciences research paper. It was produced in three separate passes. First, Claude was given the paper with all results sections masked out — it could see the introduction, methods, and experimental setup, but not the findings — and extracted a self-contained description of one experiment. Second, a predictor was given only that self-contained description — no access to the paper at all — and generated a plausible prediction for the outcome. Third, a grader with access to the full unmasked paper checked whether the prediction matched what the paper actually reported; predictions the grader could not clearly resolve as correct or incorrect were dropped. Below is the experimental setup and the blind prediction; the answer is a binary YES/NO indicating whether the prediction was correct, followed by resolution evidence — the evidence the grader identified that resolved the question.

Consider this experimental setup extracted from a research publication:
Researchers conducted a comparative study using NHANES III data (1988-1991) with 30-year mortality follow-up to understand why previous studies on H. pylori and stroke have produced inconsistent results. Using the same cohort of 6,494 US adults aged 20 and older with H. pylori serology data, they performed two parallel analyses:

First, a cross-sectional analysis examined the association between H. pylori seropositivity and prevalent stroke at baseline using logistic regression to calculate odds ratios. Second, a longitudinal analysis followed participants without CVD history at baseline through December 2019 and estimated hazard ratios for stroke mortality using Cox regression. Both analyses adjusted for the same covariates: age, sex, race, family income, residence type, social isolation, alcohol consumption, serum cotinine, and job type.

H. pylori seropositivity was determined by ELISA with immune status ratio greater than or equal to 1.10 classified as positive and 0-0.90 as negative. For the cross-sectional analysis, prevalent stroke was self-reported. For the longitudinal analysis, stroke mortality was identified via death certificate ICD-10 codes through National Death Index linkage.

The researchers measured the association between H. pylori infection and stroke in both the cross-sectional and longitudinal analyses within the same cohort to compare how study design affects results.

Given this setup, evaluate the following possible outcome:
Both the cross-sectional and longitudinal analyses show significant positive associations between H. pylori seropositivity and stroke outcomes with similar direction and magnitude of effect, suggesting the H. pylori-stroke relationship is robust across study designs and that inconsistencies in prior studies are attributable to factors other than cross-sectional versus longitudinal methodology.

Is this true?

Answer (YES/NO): NO